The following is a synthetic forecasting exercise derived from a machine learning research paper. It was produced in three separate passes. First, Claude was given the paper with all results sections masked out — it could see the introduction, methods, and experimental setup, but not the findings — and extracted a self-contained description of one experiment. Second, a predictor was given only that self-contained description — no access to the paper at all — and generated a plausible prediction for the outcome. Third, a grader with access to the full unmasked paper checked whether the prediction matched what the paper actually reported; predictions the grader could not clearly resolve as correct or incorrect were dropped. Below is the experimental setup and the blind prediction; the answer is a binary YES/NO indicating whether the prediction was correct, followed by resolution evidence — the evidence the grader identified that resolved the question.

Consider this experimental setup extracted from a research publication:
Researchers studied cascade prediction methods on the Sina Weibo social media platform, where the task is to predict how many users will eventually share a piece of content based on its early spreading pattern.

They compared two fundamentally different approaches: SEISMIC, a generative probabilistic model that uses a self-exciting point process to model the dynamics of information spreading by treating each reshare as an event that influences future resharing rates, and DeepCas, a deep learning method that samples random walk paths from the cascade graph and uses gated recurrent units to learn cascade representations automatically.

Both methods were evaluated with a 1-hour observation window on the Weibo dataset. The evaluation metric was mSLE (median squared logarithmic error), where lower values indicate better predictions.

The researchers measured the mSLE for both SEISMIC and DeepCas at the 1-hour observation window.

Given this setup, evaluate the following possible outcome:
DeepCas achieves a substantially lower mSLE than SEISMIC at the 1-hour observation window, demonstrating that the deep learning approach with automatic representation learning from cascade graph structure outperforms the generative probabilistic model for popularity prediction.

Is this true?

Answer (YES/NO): NO